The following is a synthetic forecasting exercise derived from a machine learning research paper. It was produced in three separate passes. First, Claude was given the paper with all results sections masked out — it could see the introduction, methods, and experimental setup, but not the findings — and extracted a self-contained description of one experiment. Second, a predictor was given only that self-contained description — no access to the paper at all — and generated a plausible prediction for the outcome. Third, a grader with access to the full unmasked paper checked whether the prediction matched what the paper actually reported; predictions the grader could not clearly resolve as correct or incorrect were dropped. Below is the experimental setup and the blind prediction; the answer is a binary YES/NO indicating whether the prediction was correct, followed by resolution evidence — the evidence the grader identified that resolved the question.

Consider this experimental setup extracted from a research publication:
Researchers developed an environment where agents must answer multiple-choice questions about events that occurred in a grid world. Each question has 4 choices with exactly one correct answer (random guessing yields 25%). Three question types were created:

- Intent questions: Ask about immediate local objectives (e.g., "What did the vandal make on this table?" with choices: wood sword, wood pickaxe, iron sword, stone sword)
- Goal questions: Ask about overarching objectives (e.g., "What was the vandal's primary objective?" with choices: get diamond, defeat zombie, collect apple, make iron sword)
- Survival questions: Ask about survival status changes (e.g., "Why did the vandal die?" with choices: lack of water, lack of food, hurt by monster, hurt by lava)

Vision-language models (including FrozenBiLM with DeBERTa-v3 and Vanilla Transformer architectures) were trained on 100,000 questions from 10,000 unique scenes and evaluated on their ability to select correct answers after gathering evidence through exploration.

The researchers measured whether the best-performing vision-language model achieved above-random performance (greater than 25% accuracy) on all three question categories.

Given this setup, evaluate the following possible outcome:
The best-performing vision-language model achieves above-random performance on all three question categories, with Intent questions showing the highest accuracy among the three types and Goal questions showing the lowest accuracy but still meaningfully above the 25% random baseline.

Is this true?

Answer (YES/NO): YES